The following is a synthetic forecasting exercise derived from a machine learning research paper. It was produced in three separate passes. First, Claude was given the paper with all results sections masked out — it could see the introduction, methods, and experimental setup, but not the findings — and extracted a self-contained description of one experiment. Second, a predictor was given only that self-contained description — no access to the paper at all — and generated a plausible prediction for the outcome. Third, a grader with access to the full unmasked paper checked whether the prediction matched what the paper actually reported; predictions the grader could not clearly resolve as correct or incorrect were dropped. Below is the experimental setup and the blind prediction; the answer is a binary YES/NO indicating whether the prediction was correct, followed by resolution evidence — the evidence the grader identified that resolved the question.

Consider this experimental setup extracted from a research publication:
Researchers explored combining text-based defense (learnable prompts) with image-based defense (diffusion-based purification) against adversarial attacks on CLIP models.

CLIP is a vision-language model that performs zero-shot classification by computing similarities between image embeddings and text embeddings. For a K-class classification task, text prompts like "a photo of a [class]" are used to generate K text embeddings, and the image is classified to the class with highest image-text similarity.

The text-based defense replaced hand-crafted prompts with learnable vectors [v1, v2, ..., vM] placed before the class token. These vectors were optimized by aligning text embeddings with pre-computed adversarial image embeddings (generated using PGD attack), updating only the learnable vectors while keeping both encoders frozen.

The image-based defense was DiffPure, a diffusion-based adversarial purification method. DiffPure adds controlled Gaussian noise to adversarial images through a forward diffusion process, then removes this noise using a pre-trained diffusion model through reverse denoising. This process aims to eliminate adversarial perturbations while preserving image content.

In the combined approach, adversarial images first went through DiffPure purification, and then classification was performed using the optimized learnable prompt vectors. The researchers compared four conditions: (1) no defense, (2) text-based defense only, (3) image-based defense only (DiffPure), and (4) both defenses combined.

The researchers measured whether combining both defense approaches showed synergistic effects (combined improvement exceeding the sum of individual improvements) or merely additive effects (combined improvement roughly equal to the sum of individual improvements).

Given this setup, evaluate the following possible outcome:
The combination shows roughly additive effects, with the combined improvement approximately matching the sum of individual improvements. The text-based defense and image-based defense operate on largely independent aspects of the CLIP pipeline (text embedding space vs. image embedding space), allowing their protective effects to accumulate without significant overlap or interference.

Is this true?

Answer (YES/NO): NO